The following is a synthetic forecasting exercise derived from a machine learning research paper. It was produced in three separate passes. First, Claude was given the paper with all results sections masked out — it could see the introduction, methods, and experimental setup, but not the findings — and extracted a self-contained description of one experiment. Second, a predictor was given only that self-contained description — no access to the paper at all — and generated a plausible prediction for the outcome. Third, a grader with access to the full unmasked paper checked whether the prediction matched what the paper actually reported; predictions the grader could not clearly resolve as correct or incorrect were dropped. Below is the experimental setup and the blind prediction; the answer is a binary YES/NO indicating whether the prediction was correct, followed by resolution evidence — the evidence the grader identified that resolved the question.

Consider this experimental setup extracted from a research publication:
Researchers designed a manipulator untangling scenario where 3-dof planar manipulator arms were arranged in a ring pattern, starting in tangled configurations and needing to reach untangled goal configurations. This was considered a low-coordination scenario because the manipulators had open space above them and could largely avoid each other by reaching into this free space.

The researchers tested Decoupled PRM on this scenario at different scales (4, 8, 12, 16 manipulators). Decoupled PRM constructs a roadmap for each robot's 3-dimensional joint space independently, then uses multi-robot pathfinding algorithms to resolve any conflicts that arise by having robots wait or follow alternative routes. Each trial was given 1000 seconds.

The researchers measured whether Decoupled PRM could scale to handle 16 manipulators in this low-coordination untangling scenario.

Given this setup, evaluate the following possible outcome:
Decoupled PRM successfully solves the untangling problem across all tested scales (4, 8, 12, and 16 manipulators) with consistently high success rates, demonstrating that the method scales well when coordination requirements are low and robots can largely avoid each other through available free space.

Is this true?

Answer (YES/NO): YES